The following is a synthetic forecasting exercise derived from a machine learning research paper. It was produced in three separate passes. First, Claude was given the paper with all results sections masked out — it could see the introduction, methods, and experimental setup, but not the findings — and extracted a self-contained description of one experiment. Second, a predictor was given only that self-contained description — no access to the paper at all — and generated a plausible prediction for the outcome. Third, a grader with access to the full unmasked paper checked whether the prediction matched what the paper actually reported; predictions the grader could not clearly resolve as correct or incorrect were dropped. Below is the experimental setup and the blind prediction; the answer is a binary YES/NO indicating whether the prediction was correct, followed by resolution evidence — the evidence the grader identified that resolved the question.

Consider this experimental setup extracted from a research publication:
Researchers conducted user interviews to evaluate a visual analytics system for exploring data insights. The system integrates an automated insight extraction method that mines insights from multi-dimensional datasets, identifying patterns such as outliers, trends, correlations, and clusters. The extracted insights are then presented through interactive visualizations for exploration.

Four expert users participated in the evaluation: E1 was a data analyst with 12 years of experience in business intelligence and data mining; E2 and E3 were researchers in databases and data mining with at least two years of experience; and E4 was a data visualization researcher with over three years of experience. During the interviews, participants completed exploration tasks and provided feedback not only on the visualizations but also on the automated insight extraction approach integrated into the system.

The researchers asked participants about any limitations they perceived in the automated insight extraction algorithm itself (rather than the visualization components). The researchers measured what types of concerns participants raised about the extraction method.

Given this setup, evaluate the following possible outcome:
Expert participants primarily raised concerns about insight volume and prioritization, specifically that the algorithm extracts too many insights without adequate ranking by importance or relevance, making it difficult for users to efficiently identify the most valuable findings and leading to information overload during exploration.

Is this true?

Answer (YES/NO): NO